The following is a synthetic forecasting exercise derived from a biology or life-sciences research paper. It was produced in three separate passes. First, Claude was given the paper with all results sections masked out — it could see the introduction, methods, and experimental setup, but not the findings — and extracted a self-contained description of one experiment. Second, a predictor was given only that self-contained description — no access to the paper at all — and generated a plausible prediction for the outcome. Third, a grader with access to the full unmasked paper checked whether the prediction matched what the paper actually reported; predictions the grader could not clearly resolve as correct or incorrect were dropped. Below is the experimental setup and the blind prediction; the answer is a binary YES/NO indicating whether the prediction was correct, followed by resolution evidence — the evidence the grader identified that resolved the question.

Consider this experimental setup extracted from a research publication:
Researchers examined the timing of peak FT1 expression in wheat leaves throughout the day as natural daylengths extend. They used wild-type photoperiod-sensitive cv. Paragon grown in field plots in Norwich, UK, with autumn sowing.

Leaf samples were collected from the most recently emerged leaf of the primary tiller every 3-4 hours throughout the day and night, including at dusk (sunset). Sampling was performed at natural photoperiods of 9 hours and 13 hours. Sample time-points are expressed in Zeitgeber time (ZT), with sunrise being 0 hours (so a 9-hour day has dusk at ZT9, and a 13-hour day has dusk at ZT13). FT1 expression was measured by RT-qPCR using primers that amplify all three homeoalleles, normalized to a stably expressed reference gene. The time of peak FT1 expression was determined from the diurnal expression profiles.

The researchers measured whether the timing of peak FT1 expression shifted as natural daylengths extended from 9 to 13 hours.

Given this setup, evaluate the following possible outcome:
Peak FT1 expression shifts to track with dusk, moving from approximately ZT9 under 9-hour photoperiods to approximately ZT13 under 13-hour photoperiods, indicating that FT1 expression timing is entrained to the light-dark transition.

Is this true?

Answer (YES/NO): NO